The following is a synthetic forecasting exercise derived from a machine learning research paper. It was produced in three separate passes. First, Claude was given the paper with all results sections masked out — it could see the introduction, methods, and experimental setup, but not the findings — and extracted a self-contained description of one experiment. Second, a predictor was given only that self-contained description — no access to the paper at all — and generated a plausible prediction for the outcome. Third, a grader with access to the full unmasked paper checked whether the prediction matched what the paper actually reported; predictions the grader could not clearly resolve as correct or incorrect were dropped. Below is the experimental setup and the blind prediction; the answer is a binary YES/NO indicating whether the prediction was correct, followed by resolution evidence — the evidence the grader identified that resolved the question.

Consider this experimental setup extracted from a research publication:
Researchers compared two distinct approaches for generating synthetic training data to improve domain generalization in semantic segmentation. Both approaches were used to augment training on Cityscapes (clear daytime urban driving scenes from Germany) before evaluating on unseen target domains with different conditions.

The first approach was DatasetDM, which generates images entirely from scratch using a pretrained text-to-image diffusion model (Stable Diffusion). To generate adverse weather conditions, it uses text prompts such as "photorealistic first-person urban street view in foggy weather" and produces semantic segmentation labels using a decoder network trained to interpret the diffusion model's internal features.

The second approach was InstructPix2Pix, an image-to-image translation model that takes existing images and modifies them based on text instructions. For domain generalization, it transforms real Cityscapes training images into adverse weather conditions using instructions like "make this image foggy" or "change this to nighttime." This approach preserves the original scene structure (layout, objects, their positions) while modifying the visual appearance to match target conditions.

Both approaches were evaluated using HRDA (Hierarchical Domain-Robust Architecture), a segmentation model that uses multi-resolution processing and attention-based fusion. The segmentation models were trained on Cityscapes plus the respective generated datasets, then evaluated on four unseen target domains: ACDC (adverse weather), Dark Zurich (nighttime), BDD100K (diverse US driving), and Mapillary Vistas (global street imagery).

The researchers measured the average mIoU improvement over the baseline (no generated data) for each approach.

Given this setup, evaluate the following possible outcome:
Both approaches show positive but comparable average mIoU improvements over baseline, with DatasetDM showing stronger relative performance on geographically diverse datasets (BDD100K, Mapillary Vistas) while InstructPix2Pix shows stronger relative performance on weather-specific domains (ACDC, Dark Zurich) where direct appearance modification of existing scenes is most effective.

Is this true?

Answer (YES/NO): NO